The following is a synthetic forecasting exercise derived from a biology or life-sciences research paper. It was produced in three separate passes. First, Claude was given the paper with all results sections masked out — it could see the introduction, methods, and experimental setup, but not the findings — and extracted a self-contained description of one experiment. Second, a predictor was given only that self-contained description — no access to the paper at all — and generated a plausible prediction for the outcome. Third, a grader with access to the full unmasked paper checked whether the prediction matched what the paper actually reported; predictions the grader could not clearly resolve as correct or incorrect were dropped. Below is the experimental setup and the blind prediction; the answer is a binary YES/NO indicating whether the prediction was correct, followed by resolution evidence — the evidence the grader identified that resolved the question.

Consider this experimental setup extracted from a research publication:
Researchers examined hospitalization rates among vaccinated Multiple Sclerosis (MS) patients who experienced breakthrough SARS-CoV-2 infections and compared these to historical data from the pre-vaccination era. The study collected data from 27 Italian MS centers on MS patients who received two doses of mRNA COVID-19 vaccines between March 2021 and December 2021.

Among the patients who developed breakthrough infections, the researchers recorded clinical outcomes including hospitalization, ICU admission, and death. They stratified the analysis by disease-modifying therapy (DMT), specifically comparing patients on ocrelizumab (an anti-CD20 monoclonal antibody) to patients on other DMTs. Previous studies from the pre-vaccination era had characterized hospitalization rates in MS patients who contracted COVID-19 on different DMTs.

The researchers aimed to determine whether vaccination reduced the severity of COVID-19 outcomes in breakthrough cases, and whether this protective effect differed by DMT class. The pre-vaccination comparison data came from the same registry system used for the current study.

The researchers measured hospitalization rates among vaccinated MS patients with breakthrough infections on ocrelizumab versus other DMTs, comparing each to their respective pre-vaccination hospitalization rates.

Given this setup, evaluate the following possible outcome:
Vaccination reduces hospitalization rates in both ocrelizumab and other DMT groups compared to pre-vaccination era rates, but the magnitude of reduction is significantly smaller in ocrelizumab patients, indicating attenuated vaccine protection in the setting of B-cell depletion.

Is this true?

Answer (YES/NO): NO